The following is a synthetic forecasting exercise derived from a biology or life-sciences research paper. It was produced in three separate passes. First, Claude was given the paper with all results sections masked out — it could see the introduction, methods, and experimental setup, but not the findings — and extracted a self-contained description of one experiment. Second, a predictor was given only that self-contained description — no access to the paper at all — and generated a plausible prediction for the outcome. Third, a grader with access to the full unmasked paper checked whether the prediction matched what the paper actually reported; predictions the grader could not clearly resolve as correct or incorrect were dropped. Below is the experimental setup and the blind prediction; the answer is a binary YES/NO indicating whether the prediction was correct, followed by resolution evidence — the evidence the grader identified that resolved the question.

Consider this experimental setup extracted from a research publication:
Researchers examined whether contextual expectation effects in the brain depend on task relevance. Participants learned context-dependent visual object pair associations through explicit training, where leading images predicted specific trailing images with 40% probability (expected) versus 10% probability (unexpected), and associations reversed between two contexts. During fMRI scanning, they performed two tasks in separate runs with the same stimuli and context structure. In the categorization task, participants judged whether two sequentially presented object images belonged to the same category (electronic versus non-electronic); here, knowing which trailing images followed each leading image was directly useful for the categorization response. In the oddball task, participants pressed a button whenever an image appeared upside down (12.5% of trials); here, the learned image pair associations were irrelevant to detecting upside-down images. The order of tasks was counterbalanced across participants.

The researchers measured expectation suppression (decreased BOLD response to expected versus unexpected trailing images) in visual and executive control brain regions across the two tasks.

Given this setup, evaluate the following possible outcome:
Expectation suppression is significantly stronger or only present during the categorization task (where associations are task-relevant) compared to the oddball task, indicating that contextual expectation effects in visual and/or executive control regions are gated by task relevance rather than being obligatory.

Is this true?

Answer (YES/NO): YES